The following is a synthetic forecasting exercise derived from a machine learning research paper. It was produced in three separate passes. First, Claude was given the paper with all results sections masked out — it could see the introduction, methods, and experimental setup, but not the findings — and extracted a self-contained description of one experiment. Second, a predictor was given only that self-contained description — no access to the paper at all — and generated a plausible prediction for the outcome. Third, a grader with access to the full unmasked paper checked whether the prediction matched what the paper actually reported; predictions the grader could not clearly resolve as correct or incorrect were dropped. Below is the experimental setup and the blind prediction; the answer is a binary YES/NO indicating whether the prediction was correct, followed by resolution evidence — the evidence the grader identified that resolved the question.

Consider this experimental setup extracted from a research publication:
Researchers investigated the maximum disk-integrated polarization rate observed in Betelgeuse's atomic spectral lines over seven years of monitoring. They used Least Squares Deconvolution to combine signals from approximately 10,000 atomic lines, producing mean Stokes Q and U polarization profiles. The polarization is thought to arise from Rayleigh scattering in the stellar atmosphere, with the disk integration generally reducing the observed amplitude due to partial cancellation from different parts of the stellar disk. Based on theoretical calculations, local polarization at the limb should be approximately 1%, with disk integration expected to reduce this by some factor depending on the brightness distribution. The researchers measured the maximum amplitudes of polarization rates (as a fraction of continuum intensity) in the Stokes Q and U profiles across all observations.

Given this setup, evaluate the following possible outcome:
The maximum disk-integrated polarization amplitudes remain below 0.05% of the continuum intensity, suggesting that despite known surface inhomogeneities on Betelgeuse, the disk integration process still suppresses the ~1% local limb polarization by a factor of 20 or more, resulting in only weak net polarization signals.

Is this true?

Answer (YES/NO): NO